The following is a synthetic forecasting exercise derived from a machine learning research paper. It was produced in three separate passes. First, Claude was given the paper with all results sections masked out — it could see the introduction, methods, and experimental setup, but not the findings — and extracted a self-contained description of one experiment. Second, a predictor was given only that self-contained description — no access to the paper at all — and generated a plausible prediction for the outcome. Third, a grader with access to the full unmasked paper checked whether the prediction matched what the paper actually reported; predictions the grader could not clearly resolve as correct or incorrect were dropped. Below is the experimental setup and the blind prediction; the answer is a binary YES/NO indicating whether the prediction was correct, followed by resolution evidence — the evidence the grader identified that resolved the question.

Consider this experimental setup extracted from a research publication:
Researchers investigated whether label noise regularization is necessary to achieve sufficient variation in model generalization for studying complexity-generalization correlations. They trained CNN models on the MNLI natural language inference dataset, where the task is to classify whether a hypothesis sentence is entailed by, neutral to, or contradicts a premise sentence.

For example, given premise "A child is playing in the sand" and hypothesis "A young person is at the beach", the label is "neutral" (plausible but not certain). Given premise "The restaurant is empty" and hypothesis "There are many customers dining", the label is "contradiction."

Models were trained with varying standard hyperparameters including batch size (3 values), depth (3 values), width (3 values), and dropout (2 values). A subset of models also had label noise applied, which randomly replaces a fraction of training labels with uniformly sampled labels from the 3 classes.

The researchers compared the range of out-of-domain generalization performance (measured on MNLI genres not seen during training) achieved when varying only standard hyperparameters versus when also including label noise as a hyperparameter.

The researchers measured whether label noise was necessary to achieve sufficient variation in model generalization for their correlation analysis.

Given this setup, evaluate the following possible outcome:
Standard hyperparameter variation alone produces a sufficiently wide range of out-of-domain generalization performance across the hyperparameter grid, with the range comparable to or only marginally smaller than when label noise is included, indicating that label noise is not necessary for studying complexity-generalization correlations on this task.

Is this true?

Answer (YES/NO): NO